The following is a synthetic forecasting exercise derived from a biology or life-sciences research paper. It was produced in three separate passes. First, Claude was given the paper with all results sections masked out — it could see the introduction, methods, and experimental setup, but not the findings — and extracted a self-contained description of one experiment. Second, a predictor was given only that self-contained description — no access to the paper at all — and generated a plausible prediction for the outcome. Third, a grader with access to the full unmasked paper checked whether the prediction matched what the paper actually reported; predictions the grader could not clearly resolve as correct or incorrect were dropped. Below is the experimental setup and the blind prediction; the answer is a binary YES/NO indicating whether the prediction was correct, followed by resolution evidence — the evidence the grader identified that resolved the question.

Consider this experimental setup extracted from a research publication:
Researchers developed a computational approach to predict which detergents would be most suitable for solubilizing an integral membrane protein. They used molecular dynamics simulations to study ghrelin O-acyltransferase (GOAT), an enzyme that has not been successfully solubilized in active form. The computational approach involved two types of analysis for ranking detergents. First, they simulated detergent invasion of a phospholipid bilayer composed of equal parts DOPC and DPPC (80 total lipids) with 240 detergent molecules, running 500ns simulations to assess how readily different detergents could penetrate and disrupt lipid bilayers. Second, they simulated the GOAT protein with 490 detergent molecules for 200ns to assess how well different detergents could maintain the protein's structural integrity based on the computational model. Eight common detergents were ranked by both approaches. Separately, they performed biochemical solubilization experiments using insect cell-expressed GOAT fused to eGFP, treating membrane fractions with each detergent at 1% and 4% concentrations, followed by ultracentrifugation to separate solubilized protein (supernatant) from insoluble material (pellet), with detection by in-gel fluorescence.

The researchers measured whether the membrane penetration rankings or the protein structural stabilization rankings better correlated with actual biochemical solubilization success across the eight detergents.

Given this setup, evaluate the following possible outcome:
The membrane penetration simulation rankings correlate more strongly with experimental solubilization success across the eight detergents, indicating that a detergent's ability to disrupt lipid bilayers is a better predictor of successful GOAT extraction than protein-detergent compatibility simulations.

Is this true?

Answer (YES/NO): NO